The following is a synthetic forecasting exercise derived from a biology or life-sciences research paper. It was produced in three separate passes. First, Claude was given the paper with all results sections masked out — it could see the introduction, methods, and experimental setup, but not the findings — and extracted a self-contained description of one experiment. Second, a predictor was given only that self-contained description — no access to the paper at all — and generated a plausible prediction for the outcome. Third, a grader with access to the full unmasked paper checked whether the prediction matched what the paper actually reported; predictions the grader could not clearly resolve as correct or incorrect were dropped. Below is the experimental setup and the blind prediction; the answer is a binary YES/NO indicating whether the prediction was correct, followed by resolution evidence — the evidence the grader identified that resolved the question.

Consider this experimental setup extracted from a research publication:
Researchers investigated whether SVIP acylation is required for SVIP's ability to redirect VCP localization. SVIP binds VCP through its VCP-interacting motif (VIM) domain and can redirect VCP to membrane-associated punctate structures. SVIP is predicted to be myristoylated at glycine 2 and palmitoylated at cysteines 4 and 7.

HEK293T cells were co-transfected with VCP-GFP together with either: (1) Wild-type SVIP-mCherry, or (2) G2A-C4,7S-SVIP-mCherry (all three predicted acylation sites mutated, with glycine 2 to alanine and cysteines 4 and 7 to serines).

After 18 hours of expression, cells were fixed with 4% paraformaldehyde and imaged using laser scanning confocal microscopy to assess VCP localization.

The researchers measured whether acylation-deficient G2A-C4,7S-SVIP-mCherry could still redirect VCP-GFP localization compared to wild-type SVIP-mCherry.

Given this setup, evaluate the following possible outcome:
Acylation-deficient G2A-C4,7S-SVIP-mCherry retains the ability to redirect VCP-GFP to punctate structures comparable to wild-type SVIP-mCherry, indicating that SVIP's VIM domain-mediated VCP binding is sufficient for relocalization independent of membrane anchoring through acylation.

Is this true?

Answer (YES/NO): NO